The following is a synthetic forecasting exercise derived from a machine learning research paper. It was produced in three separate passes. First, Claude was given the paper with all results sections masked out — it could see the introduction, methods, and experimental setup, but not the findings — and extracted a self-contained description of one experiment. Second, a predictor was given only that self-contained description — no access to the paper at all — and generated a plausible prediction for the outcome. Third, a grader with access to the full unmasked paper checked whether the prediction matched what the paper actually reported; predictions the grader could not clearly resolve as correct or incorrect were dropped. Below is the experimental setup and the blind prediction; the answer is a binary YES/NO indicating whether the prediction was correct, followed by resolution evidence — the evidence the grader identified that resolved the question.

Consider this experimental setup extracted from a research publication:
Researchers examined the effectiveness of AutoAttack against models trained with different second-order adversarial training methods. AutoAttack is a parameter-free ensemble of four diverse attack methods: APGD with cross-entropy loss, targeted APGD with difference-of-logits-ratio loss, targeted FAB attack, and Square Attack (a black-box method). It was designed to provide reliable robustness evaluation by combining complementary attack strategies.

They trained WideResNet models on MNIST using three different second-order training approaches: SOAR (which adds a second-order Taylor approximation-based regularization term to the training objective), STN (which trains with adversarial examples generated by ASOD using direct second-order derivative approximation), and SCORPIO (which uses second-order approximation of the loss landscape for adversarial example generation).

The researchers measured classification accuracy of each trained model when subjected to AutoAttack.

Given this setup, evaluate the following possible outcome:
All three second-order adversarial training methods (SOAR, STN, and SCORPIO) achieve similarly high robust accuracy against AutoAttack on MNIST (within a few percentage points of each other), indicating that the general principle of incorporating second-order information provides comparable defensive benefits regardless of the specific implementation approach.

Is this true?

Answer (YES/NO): NO